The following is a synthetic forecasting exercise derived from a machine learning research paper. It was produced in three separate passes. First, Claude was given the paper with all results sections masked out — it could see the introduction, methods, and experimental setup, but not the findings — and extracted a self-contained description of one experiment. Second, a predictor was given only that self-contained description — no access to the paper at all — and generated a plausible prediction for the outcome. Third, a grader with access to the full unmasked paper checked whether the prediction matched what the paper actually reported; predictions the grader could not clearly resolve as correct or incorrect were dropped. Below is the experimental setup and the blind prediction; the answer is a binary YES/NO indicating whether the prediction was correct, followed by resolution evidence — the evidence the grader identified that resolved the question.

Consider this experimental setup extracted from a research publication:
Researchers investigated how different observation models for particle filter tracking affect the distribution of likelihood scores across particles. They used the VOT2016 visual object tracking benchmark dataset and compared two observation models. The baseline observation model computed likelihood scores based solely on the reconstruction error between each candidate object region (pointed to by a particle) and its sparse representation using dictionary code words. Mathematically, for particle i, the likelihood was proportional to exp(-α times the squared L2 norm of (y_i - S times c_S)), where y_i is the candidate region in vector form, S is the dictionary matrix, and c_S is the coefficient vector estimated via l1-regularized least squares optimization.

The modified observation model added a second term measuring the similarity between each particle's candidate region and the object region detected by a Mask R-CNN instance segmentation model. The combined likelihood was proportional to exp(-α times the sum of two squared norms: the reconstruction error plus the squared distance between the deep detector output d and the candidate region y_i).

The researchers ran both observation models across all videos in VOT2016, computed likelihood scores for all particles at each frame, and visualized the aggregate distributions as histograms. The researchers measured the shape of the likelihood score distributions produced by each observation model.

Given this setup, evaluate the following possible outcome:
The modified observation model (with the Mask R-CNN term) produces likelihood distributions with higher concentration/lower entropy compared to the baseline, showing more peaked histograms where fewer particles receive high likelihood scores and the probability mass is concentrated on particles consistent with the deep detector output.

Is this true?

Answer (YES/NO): YES